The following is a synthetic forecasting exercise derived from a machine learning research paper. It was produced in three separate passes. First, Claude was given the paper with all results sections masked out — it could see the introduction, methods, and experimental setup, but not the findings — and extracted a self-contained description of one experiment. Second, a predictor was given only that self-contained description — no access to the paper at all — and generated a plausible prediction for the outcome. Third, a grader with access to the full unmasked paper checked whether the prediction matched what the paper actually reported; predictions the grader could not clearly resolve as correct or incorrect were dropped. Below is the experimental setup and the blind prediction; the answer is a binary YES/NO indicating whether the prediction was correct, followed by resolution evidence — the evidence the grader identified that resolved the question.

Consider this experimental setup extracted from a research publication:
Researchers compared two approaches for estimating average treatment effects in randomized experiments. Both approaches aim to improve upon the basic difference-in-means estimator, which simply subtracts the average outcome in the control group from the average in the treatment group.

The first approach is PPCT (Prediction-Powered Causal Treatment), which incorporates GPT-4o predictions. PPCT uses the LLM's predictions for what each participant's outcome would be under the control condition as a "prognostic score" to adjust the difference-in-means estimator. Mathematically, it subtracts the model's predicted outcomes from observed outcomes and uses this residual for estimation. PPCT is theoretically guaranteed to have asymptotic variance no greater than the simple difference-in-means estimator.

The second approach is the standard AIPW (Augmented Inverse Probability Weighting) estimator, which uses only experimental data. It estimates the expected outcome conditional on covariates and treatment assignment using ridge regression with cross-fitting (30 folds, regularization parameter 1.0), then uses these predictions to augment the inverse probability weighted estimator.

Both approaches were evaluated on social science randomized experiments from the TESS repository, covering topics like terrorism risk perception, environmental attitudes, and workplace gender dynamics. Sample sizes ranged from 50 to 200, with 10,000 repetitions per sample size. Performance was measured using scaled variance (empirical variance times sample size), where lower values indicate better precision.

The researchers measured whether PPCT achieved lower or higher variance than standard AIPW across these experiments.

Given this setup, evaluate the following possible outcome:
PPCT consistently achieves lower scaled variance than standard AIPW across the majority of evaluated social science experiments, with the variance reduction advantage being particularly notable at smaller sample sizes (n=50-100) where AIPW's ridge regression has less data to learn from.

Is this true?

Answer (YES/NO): NO